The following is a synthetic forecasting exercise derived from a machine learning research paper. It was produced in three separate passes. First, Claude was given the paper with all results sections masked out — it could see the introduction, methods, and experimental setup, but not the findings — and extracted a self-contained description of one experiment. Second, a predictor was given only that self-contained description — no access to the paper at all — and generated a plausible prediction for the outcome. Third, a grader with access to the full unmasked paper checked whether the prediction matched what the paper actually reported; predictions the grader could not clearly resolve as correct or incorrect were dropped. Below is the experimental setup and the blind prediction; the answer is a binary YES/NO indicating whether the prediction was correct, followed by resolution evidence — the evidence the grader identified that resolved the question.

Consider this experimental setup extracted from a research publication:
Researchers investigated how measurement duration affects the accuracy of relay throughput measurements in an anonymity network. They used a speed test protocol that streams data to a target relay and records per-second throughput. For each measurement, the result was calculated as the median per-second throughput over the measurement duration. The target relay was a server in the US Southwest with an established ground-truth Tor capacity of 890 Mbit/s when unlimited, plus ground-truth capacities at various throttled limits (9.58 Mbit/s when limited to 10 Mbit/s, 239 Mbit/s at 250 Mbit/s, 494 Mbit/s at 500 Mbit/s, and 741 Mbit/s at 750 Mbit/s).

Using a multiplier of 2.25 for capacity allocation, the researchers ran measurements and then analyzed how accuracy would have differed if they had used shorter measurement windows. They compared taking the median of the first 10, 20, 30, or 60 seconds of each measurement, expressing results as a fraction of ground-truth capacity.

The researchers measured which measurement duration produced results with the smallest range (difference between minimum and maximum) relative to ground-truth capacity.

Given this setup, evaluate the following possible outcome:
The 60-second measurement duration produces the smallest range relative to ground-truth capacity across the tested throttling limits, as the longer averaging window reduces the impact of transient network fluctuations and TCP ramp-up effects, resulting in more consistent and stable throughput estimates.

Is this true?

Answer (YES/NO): NO